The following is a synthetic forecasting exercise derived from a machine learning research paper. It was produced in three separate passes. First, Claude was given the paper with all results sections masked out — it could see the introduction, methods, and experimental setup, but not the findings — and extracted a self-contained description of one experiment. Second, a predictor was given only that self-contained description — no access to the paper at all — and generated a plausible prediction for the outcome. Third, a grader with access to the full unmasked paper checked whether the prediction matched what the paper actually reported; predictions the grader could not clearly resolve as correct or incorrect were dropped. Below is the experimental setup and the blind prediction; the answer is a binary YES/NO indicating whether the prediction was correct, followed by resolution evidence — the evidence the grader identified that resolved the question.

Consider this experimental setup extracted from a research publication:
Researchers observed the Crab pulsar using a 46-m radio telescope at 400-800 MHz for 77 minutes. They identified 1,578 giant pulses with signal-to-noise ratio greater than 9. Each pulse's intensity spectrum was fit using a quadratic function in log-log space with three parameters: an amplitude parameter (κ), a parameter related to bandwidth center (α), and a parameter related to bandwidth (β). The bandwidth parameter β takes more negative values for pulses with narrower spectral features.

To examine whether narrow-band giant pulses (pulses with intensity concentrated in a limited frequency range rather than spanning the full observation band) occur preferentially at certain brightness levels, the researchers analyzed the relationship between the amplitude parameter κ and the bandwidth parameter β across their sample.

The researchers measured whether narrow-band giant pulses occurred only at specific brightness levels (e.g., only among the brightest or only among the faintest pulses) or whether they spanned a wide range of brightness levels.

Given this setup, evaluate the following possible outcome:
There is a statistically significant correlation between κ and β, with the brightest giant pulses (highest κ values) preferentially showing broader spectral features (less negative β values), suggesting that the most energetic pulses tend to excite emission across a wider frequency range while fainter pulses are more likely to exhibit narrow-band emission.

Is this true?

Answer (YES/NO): NO